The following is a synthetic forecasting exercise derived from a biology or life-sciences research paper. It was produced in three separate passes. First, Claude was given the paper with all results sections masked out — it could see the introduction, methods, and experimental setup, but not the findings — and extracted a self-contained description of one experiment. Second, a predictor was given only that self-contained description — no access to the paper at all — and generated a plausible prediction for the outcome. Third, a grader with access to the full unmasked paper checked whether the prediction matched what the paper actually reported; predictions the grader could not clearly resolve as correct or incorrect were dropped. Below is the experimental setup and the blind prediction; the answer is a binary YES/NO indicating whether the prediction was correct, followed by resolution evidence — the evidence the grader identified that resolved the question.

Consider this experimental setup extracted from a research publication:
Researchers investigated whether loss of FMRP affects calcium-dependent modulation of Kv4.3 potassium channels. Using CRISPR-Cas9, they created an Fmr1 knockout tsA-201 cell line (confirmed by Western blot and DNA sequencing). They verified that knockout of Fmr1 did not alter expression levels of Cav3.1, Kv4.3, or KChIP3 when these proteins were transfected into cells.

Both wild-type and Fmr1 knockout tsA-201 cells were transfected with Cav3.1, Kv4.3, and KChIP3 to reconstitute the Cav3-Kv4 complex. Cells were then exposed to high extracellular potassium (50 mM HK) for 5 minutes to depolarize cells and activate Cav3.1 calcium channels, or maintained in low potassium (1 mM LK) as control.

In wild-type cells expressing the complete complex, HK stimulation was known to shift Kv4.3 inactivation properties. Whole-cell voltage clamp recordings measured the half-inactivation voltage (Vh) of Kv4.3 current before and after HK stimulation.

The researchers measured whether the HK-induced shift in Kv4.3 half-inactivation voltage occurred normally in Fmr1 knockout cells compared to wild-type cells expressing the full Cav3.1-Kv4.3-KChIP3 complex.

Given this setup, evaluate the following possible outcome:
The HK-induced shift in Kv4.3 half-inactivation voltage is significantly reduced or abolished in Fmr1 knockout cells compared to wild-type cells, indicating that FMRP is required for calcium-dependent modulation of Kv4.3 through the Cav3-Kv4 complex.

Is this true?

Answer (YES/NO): YES